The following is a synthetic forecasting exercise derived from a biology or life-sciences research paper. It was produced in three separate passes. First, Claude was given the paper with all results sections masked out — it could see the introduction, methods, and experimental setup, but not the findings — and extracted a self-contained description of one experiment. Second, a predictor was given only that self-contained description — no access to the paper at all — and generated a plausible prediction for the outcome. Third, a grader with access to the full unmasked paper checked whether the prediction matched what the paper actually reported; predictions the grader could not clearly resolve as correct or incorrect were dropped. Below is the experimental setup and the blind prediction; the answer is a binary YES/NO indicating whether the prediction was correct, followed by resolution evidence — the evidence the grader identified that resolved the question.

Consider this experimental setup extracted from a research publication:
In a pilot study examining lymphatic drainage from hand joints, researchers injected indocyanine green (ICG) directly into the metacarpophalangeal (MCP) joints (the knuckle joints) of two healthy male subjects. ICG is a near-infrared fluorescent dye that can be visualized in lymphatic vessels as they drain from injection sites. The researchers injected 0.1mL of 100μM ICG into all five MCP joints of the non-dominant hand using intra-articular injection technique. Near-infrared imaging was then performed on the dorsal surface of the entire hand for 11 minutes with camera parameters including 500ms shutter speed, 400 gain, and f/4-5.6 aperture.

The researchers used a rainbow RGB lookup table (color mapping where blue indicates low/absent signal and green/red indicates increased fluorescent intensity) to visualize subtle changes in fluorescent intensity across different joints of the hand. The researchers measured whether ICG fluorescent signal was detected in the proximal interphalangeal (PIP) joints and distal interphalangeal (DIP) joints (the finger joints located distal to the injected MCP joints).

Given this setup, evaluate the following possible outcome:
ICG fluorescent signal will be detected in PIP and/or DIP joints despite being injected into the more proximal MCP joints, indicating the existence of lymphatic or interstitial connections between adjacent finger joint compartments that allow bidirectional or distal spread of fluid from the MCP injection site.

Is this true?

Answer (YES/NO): YES